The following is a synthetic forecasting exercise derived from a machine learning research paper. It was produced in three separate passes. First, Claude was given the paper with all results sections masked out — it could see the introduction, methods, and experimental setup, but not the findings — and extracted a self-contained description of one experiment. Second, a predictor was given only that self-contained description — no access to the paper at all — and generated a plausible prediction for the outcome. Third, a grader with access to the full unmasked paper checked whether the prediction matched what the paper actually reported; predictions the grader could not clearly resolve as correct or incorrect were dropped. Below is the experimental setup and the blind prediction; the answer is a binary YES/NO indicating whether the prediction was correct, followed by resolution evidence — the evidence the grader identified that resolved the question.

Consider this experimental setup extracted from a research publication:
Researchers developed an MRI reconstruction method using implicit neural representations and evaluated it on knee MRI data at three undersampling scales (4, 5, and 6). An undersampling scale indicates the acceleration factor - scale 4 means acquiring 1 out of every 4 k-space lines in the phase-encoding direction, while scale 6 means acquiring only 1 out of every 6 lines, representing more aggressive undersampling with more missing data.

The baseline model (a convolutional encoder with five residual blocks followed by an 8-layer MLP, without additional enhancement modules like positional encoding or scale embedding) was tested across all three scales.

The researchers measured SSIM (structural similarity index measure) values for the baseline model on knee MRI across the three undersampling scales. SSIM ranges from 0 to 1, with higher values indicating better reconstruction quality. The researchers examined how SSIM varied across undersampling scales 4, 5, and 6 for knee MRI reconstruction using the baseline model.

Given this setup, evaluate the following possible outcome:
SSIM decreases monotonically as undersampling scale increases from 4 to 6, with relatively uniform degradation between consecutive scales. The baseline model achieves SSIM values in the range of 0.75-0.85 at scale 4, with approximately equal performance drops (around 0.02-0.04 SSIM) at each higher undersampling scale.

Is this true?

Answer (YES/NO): NO